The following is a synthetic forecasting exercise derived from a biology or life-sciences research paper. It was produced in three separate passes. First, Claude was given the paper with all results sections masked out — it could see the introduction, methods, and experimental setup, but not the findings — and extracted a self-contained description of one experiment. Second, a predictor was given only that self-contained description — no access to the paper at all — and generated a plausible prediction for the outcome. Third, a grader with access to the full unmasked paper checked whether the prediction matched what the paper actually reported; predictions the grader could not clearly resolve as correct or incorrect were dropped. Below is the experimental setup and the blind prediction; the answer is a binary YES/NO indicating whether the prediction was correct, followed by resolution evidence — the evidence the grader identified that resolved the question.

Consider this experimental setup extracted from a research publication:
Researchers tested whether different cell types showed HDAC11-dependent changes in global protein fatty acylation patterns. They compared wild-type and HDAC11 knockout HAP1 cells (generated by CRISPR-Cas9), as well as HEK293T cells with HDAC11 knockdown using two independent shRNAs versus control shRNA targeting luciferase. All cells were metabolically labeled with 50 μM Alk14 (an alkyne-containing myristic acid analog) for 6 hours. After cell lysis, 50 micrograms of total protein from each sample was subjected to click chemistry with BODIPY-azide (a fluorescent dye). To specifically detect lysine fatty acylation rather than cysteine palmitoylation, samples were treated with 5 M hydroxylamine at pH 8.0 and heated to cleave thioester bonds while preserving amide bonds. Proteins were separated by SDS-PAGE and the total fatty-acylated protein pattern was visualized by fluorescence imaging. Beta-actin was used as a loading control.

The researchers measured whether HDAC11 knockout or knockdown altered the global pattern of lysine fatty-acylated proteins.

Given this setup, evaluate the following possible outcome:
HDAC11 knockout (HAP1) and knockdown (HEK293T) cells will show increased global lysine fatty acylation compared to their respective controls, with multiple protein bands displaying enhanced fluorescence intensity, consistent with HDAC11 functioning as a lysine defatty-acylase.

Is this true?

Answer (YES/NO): YES